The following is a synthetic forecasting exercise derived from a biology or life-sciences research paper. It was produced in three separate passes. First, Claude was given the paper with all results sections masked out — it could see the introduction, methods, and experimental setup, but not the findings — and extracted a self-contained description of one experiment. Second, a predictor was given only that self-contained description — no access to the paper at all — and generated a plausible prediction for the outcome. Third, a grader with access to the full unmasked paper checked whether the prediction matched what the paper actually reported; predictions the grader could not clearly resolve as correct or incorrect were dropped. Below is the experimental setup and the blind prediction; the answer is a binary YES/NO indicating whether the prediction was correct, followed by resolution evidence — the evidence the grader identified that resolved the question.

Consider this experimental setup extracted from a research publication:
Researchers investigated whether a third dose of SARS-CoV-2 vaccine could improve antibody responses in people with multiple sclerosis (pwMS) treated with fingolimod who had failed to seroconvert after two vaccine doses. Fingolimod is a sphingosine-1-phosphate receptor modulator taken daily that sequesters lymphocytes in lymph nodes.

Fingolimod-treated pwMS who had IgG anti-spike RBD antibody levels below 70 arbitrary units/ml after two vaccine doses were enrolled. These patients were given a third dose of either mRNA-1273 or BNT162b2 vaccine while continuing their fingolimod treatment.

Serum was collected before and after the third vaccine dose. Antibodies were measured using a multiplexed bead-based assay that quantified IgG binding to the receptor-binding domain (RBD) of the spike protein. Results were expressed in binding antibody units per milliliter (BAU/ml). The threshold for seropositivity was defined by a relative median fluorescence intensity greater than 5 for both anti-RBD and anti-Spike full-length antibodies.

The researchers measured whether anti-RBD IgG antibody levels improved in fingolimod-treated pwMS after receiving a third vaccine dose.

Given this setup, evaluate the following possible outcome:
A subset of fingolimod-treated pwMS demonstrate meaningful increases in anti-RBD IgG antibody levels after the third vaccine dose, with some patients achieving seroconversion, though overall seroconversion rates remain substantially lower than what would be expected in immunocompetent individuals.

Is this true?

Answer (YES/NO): YES